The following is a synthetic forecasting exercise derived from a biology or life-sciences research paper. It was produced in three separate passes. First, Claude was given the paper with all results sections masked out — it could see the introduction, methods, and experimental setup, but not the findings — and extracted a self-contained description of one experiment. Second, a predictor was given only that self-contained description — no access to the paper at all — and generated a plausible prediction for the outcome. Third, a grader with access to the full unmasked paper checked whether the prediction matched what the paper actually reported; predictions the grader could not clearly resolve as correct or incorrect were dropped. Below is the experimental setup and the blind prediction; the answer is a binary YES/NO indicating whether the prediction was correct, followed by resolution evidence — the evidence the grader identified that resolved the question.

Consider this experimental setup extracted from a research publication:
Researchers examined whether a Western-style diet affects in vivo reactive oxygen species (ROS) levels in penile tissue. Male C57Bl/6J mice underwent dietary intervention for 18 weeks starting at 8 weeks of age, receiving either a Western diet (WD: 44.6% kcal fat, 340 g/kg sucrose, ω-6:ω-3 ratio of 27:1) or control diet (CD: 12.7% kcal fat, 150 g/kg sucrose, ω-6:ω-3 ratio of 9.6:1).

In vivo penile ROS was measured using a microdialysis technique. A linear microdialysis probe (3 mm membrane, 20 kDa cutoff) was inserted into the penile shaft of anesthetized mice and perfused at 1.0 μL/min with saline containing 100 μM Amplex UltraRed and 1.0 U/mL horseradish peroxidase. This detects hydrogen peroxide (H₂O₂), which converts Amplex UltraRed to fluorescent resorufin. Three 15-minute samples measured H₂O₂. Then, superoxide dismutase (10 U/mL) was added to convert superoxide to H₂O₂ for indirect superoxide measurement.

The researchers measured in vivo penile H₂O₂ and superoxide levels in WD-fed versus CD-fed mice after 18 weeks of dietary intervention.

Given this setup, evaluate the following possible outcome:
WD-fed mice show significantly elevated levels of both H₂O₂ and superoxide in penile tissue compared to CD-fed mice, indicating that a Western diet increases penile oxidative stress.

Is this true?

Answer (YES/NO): YES